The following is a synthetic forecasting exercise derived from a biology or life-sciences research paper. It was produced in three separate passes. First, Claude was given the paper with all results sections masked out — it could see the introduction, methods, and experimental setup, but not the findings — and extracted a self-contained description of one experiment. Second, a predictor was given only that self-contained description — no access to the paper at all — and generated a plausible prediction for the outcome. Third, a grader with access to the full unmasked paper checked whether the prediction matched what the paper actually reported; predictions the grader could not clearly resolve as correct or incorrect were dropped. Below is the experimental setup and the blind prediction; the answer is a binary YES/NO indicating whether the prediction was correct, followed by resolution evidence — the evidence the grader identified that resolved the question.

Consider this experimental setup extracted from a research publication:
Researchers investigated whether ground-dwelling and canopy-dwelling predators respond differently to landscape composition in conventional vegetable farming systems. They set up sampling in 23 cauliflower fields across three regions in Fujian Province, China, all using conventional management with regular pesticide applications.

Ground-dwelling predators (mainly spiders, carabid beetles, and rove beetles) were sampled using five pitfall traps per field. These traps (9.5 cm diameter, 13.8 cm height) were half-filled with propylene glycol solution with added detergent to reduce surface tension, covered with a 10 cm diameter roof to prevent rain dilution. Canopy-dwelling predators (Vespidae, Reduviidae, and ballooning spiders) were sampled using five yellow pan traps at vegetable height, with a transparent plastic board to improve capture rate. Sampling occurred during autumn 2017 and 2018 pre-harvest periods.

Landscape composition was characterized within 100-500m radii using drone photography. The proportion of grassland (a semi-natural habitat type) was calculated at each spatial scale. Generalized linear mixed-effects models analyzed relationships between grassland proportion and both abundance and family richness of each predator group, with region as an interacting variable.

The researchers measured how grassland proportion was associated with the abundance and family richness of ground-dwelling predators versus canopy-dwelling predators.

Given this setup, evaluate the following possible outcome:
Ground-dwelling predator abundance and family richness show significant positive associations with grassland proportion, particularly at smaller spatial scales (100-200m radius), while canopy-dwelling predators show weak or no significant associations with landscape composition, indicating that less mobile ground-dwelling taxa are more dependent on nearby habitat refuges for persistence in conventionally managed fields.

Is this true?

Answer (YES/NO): NO